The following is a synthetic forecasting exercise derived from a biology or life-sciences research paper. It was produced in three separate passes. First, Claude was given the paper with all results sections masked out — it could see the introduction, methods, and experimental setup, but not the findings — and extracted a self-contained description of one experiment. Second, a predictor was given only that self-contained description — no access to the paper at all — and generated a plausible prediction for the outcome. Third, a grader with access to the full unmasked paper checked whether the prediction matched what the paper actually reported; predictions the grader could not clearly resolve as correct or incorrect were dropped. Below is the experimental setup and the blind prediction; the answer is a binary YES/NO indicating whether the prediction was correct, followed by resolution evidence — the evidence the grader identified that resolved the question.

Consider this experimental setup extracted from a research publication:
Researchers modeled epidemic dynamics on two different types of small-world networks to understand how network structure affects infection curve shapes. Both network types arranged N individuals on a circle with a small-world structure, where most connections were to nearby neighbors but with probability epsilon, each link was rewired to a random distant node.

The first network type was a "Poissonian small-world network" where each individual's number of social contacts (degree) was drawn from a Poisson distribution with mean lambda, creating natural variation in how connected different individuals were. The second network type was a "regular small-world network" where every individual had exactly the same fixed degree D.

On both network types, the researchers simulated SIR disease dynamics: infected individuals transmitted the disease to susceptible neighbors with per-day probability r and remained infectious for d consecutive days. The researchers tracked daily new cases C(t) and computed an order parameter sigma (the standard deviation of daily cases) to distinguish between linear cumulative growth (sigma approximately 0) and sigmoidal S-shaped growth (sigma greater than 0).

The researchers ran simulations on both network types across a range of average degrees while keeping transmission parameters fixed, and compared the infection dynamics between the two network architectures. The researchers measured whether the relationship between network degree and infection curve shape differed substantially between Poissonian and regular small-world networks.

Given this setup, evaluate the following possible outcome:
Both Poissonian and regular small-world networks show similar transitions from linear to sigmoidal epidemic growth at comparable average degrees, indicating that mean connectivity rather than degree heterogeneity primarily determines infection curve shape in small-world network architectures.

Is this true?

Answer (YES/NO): YES